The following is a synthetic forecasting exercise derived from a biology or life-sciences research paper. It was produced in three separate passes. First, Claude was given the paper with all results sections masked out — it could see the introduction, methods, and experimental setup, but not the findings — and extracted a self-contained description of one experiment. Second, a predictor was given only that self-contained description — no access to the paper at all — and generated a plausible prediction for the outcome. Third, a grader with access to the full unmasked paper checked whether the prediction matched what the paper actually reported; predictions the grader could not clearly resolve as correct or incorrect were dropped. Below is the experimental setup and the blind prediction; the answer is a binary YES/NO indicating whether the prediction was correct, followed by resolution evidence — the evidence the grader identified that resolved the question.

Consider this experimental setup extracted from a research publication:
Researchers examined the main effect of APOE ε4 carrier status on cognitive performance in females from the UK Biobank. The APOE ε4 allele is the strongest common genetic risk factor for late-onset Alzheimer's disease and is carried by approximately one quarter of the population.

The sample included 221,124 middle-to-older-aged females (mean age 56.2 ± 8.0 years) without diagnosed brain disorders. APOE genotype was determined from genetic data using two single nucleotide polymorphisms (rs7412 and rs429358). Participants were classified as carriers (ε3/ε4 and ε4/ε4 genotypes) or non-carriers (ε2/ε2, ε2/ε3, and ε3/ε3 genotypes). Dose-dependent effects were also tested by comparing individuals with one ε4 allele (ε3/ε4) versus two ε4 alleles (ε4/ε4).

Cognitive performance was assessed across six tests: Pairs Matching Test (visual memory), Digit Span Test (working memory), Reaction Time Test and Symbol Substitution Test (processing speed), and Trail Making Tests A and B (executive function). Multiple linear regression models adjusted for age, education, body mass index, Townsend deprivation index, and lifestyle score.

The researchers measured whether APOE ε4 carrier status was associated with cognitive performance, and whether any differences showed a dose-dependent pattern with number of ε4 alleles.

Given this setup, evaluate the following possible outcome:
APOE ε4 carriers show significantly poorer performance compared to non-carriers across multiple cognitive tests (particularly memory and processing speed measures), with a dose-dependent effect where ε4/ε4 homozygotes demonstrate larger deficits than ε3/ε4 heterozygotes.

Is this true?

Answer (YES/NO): NO